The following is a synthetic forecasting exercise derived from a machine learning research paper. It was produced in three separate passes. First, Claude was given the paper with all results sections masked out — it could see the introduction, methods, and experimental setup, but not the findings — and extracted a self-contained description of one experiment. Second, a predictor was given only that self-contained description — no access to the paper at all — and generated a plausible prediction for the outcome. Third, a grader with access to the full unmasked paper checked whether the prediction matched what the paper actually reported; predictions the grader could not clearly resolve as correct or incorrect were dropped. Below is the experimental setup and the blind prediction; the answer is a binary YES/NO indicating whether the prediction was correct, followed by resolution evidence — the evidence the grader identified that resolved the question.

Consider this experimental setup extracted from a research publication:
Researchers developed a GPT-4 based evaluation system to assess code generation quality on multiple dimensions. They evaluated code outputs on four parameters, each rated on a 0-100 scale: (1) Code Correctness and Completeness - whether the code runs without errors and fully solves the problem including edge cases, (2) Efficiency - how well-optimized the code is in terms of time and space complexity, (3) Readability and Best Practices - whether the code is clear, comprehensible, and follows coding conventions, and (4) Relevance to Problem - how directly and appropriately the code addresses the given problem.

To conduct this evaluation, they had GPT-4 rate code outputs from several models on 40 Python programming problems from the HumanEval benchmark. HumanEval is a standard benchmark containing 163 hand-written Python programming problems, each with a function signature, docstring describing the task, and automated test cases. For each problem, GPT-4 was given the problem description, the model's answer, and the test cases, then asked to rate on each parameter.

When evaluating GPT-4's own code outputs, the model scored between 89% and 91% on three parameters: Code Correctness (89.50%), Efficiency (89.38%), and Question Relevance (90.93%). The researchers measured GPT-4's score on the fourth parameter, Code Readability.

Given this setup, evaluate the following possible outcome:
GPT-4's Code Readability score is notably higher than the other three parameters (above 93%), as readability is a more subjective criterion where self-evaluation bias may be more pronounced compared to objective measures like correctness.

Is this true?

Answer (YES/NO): NO